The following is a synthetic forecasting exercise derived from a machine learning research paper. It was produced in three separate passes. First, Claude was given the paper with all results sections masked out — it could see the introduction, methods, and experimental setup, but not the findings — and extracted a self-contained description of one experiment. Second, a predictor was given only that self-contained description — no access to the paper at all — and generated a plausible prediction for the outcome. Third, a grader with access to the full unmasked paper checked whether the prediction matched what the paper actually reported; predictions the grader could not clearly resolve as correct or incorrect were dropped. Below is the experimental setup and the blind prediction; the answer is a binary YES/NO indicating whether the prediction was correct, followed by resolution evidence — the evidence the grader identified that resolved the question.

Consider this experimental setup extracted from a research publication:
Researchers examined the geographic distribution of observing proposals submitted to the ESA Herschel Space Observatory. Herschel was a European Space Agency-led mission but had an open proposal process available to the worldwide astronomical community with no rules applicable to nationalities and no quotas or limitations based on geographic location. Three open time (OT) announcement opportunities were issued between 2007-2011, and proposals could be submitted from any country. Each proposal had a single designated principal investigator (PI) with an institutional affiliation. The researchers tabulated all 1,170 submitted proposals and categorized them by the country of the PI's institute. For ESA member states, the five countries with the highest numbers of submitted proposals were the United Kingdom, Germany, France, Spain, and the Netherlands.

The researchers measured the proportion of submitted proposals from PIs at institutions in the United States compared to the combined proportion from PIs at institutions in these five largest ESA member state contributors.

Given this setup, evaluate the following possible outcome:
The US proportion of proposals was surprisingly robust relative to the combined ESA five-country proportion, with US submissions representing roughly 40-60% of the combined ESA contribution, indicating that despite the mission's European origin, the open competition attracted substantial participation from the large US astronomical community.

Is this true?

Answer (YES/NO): NO